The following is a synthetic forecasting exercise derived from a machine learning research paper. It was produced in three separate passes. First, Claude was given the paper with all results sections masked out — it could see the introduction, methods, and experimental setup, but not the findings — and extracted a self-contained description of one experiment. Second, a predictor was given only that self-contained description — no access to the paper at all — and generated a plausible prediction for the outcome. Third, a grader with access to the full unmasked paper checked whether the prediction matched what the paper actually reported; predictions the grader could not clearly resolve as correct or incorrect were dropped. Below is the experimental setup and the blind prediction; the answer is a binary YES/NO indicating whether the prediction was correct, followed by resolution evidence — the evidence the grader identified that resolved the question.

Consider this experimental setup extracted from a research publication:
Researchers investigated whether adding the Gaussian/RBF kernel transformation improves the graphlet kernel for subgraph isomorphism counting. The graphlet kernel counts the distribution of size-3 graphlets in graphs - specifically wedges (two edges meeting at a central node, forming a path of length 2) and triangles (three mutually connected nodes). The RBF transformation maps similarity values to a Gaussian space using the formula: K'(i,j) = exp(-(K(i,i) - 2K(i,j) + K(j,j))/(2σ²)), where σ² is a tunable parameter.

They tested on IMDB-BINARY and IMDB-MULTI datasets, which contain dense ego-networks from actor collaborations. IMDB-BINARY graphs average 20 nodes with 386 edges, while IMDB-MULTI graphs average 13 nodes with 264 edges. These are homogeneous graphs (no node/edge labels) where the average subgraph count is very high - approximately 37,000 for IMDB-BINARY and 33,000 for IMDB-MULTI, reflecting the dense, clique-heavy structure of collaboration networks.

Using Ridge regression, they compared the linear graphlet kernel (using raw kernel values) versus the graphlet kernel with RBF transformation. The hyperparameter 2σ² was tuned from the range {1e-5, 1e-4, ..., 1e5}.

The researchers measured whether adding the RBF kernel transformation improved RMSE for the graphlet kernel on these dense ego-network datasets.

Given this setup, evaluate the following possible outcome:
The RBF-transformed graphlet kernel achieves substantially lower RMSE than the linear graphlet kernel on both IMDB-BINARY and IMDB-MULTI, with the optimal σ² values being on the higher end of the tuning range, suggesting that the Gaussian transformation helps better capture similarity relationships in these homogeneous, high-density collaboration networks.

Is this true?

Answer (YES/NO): NO